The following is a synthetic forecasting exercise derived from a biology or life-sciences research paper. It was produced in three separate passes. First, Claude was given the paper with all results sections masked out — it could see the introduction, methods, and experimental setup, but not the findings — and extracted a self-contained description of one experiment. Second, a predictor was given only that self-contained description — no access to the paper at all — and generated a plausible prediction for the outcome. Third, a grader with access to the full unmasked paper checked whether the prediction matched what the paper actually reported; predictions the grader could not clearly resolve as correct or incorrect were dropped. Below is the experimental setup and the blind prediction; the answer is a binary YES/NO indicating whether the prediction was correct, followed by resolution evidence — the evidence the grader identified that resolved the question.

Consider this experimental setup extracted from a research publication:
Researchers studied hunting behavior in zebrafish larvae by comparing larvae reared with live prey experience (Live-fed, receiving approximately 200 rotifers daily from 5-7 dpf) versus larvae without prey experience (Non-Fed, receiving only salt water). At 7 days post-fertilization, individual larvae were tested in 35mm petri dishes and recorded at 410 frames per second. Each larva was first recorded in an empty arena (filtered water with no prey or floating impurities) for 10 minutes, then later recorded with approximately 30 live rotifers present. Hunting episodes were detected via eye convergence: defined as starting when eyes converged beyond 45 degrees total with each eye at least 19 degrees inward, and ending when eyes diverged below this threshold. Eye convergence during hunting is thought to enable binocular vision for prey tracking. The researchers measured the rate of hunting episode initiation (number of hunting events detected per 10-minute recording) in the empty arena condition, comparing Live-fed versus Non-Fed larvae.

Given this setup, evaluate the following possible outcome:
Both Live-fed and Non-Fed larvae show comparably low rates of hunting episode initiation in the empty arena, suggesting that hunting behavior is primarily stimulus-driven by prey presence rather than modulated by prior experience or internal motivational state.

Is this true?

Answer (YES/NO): NO